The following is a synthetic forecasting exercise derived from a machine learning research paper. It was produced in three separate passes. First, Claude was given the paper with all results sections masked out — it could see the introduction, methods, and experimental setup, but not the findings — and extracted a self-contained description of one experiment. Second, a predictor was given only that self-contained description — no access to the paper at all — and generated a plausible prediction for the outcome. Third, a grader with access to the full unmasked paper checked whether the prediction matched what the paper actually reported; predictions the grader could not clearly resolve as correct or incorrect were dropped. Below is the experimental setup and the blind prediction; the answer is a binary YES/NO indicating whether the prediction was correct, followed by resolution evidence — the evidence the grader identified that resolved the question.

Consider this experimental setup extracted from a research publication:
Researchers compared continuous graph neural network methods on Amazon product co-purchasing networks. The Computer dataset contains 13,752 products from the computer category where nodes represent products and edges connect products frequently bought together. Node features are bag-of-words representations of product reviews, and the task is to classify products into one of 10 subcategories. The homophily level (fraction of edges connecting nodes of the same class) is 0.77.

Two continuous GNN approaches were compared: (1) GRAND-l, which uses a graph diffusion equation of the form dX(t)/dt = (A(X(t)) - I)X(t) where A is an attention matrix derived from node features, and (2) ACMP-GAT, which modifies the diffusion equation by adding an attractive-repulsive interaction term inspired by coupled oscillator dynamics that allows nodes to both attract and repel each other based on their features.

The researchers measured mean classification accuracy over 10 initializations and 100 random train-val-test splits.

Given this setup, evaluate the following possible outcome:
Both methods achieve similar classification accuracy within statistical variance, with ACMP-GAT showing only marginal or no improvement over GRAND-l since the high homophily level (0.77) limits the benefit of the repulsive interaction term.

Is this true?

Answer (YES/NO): YES